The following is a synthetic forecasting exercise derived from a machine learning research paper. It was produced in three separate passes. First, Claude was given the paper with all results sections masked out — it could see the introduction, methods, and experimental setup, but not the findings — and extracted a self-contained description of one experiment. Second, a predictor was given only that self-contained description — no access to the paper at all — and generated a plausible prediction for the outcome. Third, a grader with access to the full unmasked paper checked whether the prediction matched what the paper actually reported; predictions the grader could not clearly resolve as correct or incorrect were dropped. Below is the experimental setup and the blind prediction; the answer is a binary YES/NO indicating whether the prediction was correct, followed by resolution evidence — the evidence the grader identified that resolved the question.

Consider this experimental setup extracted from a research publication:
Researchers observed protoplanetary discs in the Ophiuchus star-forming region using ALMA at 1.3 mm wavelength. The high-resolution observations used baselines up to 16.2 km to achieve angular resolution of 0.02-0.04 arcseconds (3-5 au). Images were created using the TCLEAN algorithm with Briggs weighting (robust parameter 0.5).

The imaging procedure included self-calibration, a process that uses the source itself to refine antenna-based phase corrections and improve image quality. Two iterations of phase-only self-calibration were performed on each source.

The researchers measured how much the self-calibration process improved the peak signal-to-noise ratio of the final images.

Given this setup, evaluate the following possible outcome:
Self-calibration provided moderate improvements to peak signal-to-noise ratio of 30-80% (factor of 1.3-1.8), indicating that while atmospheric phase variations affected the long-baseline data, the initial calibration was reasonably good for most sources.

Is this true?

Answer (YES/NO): NO